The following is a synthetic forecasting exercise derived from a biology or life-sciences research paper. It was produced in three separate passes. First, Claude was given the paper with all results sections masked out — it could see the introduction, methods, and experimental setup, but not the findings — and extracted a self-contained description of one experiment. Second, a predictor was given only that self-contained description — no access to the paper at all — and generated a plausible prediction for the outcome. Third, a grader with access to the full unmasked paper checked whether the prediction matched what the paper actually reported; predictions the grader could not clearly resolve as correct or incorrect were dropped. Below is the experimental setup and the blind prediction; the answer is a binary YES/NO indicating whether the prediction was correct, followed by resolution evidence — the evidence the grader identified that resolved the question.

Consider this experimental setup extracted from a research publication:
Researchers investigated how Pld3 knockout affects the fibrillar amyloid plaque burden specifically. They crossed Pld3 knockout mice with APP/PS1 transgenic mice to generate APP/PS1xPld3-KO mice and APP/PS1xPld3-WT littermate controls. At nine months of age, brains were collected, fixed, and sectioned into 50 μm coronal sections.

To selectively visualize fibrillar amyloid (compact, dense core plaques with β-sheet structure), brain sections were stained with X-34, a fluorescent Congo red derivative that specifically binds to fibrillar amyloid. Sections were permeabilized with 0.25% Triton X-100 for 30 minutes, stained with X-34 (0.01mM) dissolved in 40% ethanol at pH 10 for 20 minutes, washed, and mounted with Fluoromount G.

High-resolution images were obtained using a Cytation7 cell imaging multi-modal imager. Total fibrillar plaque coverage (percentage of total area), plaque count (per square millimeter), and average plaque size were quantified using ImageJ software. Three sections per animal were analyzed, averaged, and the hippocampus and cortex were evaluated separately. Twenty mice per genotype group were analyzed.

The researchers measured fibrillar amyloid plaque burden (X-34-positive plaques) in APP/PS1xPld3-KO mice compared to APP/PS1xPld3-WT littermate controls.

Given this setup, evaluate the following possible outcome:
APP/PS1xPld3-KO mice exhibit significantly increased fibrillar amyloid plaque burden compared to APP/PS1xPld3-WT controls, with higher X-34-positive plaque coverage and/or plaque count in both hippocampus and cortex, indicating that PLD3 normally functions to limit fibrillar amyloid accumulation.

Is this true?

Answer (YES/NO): NO